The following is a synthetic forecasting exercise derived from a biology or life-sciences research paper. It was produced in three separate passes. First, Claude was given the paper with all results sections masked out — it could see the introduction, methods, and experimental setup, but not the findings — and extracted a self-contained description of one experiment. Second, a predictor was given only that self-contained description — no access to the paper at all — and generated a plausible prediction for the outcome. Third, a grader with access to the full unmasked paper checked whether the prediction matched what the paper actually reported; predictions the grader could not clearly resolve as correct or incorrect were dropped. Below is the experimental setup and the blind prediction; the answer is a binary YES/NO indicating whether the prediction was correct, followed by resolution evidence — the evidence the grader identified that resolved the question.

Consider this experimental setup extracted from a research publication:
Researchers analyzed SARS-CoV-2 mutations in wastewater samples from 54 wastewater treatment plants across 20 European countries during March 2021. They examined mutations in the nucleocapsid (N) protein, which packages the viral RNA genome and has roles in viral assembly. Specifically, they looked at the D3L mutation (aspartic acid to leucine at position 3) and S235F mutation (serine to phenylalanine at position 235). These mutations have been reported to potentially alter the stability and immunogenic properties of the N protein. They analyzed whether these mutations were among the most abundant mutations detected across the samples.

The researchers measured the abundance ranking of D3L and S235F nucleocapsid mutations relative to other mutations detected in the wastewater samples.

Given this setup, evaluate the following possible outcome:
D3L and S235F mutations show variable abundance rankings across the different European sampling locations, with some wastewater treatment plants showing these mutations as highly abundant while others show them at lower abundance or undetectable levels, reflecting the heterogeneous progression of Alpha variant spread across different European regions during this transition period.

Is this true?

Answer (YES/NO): NO